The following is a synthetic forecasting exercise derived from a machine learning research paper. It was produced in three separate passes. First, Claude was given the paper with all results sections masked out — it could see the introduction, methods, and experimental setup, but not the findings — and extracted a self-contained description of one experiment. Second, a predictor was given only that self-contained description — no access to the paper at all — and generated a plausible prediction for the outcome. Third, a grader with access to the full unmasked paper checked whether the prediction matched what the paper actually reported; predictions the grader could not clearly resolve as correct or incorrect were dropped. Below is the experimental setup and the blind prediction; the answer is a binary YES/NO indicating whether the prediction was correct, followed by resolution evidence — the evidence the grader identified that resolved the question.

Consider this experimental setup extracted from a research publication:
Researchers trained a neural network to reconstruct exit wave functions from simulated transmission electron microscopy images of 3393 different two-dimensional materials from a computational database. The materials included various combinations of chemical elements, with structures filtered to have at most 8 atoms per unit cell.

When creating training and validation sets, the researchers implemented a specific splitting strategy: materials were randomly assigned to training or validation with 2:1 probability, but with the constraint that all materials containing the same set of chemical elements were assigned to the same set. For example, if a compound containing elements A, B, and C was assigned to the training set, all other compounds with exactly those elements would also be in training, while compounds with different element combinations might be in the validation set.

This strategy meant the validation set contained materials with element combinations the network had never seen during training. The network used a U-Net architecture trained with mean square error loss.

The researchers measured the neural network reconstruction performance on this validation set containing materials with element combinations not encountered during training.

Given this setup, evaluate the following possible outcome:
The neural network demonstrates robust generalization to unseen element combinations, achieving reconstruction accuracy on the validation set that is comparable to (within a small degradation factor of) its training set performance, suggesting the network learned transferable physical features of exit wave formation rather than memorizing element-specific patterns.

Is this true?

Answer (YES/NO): YES